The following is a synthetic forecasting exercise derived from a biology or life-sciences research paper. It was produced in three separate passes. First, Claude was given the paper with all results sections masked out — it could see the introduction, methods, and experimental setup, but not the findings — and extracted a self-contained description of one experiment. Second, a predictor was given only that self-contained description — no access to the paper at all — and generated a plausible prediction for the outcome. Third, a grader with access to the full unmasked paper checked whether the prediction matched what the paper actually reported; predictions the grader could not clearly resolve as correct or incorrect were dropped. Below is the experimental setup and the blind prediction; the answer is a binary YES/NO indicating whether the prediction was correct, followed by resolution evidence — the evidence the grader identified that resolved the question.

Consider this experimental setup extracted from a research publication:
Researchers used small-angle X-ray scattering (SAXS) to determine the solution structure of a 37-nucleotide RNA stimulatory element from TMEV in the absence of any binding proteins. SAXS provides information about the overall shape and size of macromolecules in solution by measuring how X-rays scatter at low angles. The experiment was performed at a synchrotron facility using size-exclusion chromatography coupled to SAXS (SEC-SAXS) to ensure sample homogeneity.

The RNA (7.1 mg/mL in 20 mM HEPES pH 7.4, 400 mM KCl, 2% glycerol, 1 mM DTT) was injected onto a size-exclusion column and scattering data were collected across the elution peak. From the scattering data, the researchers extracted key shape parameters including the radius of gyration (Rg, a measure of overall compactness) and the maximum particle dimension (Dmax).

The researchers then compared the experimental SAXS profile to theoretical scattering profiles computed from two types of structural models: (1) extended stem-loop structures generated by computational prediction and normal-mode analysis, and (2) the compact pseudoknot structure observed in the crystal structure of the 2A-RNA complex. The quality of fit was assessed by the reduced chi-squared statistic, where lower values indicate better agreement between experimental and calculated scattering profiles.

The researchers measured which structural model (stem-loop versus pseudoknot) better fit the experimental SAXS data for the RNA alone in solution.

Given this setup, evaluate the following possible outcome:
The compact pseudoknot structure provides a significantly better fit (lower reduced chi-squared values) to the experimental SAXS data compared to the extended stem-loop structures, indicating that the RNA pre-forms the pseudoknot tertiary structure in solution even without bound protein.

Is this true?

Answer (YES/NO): NO